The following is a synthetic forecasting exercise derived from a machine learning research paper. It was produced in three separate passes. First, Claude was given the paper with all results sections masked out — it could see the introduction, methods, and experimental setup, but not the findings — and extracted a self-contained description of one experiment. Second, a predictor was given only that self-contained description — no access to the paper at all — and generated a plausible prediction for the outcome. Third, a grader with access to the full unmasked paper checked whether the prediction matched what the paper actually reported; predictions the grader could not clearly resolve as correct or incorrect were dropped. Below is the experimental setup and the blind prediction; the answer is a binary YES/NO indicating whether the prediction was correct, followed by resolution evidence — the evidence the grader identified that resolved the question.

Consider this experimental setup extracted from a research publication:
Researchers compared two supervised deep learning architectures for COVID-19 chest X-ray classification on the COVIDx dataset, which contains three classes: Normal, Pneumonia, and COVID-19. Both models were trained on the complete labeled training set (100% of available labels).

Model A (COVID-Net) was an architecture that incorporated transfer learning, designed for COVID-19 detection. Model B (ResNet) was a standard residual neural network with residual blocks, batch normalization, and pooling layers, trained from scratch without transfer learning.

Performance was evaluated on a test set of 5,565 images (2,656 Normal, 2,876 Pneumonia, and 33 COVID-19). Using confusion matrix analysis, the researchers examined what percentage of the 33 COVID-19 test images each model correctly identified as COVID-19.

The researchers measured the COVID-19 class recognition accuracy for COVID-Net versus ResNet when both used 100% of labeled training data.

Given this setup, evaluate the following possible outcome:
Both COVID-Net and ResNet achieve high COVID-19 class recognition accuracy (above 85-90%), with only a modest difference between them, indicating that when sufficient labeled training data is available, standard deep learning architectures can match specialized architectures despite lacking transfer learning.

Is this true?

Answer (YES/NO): NO